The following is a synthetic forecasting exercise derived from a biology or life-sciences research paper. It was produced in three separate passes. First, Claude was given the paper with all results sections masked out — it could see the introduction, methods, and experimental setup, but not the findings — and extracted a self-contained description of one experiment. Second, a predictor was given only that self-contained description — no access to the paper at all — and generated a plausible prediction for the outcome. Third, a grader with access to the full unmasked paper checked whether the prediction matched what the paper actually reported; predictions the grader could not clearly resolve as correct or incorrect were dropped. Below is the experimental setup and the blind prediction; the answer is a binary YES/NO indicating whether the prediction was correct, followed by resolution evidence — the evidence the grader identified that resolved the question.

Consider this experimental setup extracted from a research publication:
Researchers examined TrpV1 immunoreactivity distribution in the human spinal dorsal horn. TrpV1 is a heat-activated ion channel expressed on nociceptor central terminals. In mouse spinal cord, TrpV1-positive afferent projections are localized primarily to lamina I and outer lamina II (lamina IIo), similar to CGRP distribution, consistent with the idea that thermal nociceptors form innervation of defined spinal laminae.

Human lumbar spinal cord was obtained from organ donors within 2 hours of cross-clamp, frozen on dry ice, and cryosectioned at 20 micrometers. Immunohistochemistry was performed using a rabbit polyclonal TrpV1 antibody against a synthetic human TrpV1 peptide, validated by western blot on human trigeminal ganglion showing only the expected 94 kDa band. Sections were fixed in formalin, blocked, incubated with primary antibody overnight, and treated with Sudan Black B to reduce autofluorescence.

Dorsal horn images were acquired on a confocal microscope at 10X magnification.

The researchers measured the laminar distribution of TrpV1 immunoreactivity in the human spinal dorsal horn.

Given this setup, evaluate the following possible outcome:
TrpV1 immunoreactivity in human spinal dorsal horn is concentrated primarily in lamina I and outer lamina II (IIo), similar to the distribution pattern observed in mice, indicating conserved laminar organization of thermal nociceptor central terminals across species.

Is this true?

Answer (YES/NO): NO